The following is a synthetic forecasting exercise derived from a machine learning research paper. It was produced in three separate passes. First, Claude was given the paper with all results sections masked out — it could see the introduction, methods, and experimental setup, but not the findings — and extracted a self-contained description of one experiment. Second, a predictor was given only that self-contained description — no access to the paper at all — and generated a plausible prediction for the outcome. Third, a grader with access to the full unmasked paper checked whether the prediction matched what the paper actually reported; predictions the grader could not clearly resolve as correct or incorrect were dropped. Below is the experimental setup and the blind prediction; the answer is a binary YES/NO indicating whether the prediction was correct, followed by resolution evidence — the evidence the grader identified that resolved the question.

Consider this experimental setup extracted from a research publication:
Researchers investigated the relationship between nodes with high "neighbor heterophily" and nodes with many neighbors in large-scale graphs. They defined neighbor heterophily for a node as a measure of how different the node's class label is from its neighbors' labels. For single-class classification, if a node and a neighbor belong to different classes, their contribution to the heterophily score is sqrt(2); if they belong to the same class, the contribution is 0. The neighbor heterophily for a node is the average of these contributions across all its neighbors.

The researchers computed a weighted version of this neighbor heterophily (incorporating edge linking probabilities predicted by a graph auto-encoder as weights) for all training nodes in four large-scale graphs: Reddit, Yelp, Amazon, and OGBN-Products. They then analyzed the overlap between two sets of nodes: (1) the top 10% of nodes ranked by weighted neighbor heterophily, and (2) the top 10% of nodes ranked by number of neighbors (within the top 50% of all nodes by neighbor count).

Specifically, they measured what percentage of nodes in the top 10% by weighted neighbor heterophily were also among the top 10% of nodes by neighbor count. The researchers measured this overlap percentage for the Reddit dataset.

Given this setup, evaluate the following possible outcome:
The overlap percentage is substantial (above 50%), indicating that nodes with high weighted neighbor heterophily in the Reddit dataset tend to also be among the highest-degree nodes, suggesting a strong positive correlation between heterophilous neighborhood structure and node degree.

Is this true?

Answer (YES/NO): NO